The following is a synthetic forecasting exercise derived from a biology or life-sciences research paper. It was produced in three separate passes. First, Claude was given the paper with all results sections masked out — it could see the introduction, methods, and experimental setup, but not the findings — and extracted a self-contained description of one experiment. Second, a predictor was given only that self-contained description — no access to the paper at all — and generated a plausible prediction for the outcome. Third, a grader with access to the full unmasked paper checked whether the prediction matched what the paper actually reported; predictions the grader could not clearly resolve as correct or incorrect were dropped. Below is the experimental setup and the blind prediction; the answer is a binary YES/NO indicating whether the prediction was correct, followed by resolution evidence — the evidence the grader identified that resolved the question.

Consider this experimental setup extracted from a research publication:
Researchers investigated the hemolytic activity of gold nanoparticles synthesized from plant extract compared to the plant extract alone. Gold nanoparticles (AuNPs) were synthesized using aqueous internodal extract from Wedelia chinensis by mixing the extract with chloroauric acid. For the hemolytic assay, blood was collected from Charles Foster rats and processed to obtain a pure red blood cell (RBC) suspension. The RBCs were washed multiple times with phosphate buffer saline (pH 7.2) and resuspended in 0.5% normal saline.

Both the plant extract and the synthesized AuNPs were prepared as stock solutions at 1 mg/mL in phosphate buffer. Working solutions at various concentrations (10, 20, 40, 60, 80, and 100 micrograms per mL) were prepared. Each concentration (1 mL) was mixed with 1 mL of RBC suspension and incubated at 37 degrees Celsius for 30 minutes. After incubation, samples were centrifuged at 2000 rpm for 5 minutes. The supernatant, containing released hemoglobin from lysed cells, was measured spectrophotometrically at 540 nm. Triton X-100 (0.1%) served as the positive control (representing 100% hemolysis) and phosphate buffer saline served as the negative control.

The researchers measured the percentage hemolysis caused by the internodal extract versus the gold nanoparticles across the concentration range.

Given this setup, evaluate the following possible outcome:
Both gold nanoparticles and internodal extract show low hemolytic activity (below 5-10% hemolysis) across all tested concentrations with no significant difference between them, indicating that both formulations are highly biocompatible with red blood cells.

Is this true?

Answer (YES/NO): NO